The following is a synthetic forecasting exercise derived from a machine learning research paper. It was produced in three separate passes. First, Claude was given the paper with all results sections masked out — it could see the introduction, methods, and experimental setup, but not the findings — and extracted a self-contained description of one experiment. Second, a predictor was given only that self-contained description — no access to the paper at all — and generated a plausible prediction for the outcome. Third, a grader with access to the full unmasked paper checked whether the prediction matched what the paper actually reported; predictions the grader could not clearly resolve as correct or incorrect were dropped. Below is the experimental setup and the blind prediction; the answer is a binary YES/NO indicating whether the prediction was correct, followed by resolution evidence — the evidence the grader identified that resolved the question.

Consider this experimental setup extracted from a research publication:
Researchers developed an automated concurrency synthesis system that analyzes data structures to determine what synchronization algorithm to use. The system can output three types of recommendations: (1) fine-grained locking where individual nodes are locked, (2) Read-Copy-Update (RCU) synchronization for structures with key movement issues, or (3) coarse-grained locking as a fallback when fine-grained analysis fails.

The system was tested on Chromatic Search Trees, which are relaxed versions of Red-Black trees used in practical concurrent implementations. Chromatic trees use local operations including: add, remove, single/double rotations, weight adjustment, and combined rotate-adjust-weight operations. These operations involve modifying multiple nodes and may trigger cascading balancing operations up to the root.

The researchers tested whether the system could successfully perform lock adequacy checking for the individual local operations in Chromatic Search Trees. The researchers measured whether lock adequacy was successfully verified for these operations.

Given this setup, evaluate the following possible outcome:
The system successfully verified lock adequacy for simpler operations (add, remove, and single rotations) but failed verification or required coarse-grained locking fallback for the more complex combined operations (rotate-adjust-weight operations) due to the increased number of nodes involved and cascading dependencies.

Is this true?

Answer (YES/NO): NO